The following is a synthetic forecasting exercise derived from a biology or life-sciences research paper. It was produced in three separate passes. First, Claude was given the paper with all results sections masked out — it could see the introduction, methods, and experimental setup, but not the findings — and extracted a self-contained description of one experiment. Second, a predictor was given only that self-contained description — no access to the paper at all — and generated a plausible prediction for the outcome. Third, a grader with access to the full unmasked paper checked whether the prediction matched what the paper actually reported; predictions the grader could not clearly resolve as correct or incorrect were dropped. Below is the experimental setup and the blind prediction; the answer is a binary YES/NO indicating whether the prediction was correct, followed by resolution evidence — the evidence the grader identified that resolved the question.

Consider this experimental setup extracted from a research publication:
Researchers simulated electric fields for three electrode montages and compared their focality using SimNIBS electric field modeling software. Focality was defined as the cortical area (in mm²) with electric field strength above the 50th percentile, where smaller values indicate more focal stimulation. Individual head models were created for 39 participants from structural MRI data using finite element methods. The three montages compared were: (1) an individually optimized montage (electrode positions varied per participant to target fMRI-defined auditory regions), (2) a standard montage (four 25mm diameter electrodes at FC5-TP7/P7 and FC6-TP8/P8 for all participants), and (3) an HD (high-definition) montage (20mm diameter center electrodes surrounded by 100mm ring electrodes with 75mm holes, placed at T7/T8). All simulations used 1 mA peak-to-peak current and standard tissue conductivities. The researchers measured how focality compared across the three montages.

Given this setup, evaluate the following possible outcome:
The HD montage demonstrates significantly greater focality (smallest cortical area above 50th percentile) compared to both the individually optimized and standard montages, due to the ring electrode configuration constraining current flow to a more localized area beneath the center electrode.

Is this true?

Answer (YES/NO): YES